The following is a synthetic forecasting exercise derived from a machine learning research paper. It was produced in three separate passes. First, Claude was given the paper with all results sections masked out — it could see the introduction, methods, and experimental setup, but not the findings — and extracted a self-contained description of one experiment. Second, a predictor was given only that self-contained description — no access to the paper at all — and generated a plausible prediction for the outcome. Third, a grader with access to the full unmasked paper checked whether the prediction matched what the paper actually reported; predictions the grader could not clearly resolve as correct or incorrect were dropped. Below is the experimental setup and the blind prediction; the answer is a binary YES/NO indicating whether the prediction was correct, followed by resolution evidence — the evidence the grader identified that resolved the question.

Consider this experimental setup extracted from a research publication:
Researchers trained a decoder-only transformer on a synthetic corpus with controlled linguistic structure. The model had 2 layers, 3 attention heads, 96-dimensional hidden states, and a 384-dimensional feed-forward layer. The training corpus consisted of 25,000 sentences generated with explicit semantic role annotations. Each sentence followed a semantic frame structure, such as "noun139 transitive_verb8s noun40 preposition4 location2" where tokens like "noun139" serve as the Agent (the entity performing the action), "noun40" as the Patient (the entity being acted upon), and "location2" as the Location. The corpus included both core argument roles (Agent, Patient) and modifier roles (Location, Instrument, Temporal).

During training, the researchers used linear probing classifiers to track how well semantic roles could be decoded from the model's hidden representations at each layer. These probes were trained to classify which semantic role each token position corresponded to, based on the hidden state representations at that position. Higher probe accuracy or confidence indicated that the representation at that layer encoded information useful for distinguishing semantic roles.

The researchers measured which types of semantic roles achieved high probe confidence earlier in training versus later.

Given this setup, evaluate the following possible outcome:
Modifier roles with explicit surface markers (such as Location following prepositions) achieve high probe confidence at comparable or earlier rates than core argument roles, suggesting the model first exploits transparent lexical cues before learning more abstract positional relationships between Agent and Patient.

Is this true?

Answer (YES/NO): NO